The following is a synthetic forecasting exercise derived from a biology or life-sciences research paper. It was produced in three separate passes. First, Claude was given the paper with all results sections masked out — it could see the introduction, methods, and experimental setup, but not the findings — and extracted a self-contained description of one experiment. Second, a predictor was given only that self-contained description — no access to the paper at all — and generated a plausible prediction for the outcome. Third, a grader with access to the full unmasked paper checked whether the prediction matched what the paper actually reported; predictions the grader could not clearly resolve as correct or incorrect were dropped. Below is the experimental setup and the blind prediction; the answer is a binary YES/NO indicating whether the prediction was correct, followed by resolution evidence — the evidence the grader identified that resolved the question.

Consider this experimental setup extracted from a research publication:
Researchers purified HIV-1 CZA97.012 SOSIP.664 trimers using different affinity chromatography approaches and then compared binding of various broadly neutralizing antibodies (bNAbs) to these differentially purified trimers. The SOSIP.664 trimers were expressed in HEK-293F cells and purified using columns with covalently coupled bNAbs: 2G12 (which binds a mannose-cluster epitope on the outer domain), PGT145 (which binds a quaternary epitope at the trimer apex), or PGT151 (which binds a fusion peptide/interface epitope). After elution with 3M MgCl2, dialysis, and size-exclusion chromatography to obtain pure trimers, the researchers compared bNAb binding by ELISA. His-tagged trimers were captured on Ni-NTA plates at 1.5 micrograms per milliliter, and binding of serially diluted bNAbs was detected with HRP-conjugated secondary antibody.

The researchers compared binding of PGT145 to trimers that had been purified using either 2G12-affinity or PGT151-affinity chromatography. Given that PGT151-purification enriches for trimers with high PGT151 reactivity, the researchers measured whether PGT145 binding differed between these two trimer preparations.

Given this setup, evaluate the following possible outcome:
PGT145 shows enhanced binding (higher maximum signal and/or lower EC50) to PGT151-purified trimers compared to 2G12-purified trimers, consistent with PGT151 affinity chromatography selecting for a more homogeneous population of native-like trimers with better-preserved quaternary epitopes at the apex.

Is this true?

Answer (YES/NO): NO